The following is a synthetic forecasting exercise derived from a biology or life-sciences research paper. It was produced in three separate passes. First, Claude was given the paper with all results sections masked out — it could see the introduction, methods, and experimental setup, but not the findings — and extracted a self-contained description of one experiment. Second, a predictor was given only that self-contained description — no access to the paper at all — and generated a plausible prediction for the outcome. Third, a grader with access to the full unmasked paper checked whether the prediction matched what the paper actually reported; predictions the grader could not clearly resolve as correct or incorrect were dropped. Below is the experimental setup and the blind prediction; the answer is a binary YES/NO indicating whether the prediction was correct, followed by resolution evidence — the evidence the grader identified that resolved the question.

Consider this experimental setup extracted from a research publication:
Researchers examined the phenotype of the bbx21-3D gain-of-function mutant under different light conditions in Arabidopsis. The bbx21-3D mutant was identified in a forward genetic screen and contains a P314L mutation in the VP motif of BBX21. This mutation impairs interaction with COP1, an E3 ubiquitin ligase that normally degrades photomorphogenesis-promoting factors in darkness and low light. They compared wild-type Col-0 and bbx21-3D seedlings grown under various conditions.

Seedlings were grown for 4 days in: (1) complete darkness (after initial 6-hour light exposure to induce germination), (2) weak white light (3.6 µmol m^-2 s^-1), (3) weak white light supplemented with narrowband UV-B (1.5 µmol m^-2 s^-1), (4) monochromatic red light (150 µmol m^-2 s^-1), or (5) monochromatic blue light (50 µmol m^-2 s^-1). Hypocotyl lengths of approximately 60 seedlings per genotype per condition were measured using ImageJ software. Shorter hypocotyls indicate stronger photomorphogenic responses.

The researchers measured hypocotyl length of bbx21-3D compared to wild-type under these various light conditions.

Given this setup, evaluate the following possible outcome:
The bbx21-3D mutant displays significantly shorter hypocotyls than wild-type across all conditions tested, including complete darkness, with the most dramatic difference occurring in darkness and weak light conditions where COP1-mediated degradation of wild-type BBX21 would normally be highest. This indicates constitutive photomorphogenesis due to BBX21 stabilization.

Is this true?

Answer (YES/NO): NO